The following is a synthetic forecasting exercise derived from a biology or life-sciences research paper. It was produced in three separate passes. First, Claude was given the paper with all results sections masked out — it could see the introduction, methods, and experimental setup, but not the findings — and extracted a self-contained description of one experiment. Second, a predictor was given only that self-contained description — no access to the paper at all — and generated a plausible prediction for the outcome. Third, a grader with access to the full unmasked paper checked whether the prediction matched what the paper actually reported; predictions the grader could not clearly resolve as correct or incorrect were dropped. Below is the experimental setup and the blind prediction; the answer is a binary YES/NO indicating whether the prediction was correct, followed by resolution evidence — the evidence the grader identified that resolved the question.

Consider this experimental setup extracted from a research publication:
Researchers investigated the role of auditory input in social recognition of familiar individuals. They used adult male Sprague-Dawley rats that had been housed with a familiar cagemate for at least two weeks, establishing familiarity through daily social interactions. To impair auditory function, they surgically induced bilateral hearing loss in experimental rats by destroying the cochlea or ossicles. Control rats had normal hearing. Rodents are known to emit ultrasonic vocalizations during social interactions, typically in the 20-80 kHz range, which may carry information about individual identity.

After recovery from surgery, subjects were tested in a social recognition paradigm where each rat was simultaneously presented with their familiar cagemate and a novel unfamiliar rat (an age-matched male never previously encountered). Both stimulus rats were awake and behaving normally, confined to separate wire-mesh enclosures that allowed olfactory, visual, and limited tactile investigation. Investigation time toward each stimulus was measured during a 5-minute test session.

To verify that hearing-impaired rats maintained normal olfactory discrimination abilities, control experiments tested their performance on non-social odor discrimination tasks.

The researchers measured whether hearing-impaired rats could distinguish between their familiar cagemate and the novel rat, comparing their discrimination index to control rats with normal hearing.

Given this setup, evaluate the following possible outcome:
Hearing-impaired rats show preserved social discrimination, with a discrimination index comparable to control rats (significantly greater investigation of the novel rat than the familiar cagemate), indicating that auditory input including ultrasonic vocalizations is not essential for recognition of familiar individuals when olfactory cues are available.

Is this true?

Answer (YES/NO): NO